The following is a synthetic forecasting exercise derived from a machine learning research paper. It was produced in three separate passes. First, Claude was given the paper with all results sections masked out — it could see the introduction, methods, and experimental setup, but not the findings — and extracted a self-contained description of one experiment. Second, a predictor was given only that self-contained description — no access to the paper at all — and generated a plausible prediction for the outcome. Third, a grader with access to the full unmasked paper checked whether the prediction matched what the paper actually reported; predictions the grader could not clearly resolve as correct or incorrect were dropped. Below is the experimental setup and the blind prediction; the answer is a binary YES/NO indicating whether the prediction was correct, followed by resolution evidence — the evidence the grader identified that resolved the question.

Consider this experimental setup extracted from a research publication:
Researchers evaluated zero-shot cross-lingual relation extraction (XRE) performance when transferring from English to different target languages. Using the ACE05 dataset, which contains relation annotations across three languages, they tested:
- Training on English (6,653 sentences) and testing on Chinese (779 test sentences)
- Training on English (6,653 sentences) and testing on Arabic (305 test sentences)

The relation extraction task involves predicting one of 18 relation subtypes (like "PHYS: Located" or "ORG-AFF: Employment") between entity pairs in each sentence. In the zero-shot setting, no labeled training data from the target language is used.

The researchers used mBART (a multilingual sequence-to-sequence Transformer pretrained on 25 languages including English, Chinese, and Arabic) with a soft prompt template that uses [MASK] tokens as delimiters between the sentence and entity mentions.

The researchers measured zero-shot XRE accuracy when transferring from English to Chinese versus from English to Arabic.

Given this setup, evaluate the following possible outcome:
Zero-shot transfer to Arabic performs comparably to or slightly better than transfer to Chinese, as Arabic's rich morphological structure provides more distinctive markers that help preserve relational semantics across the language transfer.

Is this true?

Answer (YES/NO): NO